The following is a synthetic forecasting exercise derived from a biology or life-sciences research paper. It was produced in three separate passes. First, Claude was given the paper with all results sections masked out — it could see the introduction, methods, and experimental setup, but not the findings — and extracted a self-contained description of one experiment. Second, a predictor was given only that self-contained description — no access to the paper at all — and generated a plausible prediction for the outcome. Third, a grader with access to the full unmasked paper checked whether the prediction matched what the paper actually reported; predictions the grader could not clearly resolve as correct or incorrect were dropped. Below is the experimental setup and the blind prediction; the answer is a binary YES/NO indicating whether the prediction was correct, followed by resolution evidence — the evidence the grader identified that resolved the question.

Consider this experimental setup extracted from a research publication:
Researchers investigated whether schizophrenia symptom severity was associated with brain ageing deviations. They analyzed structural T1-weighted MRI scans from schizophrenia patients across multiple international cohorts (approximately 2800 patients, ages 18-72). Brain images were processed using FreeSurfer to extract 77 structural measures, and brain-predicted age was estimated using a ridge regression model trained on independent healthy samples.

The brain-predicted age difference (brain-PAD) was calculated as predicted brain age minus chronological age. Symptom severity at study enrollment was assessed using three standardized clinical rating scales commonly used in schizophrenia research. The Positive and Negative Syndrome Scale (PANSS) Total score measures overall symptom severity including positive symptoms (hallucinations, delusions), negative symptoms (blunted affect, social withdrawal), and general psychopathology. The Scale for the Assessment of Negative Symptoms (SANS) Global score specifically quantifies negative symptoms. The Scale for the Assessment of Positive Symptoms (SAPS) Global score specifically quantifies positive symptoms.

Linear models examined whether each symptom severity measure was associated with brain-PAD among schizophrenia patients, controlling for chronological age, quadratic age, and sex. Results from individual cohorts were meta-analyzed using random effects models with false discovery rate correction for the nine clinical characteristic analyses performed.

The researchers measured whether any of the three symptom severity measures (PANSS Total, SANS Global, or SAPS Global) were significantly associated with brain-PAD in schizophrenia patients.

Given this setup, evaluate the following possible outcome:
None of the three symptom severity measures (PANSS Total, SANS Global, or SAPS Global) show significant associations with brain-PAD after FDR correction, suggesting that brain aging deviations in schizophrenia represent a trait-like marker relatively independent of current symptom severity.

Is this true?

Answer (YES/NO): YES